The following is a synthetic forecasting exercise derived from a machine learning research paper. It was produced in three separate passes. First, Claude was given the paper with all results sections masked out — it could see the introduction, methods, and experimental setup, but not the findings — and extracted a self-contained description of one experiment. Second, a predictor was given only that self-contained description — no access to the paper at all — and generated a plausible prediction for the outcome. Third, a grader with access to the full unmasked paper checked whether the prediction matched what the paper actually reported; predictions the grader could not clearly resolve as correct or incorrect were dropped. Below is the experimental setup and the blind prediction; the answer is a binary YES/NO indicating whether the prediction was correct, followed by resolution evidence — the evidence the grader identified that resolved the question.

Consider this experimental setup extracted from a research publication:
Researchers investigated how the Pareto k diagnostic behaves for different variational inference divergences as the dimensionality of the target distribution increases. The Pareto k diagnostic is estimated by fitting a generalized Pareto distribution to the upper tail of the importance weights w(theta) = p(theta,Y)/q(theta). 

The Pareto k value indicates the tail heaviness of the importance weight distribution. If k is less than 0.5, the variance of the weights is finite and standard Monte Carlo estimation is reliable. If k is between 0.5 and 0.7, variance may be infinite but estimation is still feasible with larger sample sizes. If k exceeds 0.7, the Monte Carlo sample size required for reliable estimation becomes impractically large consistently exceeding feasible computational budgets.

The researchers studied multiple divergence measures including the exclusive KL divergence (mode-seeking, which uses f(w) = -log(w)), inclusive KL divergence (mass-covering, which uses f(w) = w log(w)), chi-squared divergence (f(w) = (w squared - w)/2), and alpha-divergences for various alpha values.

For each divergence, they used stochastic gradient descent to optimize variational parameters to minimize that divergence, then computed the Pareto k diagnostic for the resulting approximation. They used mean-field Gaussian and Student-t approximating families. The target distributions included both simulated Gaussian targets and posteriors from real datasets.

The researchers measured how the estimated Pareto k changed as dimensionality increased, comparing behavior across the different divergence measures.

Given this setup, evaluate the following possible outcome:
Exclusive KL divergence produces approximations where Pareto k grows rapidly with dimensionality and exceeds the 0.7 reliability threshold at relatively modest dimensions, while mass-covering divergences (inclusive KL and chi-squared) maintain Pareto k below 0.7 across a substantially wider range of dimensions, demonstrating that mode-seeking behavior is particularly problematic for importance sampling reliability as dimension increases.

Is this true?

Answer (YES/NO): NO